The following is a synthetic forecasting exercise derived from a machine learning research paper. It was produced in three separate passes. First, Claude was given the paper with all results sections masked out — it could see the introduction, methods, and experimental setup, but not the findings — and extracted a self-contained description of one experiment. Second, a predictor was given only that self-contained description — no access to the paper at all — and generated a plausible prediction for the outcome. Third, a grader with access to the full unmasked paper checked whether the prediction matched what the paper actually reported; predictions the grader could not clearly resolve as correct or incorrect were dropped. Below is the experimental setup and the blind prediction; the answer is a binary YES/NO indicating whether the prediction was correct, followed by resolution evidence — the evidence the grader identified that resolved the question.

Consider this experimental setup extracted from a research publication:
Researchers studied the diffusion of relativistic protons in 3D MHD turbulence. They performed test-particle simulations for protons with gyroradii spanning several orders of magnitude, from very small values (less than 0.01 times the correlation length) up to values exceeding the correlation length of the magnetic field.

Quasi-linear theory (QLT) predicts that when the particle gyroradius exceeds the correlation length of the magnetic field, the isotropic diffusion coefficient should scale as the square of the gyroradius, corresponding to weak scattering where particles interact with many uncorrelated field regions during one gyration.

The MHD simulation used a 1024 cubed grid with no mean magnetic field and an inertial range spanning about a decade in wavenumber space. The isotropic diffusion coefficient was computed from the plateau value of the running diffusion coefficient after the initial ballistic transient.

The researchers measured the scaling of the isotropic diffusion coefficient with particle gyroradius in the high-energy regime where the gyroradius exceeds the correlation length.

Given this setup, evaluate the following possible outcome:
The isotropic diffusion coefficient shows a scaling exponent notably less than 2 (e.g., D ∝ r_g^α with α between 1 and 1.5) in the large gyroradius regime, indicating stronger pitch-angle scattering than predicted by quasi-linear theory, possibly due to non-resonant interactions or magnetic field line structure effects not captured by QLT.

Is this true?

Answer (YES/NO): NO